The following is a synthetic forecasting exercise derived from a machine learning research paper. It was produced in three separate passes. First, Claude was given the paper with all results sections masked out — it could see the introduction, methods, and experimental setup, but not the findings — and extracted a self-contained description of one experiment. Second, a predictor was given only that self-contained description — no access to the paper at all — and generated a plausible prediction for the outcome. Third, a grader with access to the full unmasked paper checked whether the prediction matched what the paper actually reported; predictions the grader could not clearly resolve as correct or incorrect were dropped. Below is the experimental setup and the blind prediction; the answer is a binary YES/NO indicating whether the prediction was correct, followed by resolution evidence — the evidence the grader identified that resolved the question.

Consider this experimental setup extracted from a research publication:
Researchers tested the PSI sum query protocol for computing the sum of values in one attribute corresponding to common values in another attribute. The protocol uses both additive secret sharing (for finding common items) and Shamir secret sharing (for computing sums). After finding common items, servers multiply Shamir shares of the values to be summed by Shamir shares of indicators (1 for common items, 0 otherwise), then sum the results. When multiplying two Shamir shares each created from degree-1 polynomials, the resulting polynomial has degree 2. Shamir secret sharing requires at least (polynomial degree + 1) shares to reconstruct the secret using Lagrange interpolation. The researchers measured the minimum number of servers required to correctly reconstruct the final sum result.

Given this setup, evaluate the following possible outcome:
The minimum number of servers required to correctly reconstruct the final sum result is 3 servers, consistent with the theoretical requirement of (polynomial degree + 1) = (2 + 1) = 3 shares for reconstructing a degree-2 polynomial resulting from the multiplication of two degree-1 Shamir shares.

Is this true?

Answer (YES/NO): YES